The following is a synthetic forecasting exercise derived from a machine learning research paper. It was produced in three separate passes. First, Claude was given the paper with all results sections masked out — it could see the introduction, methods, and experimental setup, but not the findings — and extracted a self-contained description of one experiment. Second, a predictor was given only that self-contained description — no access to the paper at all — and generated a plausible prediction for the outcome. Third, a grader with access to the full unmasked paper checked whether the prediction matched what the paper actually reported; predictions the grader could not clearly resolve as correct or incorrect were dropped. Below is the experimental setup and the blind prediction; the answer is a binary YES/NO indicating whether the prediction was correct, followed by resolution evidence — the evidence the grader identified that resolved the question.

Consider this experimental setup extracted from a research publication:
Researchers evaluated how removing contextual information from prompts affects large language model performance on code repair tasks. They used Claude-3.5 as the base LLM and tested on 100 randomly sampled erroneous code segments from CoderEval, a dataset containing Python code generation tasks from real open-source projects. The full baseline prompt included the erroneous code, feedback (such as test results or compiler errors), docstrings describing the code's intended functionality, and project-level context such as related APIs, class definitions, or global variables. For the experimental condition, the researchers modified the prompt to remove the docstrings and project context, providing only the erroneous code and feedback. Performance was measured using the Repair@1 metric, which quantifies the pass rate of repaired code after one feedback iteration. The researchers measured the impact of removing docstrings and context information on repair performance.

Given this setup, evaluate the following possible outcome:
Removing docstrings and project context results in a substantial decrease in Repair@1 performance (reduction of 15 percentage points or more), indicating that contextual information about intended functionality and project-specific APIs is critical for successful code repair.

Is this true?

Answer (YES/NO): NO